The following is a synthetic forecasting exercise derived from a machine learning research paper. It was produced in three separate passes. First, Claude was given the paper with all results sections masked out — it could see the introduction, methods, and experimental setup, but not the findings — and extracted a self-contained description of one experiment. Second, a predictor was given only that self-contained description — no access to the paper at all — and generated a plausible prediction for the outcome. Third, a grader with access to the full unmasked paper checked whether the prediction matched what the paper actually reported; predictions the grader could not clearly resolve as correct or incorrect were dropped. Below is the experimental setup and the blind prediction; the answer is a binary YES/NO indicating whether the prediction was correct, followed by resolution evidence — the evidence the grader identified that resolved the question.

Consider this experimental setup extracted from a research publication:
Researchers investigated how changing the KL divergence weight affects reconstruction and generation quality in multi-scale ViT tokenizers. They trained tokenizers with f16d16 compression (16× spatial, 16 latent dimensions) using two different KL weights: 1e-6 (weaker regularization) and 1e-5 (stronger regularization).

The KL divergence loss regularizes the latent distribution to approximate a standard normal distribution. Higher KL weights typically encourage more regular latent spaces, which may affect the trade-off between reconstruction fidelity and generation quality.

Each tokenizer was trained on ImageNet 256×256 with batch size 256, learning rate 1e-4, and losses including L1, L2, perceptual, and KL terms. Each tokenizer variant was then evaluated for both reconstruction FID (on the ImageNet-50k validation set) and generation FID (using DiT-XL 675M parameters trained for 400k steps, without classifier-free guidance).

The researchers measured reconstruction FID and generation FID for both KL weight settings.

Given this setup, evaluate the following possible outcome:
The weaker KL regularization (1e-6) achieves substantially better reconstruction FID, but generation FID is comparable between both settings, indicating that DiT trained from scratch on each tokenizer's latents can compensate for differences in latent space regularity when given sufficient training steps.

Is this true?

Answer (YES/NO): NO